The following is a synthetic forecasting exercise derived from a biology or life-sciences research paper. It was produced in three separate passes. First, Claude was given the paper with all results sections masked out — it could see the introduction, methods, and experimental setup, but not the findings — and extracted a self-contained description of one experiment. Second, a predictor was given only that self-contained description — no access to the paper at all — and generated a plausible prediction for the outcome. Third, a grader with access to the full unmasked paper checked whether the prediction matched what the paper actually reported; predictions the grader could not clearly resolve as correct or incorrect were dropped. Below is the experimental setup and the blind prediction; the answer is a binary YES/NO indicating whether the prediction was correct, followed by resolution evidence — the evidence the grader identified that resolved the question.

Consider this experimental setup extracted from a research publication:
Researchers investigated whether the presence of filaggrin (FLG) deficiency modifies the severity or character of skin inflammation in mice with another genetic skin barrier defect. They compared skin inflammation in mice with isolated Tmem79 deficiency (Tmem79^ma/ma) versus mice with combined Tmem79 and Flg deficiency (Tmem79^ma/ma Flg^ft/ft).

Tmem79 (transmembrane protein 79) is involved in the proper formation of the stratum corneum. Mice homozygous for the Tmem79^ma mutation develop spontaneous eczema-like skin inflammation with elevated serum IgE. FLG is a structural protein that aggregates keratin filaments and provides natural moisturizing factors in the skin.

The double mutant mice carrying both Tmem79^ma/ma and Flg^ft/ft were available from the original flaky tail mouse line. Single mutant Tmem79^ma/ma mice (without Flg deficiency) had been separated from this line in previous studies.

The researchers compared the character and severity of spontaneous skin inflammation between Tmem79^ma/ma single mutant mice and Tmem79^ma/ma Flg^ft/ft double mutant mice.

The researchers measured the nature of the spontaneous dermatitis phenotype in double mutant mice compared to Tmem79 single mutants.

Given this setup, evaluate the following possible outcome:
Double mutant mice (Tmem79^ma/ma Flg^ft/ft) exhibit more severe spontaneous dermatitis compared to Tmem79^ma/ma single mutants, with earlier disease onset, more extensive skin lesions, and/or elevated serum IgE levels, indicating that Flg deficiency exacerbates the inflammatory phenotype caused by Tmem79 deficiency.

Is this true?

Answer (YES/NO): NO